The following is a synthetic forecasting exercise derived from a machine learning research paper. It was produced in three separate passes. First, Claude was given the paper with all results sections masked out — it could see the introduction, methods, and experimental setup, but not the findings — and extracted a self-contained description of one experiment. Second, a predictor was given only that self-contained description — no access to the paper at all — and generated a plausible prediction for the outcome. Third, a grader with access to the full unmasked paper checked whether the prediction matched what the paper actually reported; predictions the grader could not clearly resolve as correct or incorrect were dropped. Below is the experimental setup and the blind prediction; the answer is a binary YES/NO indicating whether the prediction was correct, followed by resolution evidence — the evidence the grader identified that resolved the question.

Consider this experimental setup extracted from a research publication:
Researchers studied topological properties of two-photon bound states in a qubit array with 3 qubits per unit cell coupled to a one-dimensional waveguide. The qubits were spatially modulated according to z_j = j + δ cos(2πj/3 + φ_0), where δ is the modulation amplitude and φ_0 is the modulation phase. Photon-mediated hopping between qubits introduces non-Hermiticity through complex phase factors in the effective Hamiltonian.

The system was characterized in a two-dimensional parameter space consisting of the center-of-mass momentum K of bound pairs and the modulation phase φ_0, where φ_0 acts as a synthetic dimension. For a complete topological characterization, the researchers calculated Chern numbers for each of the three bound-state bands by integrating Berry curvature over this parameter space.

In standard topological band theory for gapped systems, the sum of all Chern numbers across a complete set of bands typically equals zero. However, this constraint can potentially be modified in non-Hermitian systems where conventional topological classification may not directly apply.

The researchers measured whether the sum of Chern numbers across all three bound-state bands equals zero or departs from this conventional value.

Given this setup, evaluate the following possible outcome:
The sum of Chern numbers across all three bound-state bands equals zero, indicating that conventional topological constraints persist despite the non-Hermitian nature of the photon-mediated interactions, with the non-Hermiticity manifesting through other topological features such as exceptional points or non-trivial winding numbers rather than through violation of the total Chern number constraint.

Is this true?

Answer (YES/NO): YES